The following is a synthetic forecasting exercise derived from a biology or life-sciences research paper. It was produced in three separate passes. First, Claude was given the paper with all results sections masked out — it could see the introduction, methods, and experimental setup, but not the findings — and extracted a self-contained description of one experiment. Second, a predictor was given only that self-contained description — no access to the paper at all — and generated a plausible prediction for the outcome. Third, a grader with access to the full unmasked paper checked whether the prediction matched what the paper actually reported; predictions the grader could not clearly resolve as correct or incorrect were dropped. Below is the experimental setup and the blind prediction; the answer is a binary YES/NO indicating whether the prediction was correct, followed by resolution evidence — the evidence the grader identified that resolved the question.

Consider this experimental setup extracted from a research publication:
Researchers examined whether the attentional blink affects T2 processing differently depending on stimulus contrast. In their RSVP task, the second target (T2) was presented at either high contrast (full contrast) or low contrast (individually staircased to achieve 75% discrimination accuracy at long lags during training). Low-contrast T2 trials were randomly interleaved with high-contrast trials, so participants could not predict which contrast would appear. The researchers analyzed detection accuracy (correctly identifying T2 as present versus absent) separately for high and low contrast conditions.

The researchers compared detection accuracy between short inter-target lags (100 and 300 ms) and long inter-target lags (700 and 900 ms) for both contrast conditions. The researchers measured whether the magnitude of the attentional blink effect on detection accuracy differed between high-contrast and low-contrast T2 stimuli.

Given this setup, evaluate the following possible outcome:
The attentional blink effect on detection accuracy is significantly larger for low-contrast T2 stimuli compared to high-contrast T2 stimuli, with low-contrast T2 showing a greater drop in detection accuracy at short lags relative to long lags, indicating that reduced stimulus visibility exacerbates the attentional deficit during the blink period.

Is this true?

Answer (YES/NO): NO